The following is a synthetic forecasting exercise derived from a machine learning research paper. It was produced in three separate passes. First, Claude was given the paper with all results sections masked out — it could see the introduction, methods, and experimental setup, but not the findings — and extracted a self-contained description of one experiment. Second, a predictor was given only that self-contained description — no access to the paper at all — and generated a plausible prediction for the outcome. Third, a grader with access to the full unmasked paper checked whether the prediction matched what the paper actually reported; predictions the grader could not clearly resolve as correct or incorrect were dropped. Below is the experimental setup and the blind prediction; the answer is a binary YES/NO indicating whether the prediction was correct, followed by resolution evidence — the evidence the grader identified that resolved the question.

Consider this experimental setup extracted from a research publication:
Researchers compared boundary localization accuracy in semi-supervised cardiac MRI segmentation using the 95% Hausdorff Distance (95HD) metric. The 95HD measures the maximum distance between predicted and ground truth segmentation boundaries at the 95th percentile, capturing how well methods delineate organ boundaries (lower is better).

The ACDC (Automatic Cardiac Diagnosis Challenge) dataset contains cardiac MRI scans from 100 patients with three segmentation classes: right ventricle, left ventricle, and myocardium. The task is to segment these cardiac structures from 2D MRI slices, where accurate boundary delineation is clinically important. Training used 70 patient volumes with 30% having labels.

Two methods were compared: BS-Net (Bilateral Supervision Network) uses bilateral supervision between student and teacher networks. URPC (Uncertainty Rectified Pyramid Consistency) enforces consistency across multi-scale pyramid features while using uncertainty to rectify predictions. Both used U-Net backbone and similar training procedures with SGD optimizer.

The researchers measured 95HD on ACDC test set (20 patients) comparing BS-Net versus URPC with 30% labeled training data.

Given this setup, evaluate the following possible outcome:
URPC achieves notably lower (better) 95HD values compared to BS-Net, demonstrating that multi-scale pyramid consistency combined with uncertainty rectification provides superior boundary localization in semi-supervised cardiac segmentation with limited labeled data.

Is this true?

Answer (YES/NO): NO